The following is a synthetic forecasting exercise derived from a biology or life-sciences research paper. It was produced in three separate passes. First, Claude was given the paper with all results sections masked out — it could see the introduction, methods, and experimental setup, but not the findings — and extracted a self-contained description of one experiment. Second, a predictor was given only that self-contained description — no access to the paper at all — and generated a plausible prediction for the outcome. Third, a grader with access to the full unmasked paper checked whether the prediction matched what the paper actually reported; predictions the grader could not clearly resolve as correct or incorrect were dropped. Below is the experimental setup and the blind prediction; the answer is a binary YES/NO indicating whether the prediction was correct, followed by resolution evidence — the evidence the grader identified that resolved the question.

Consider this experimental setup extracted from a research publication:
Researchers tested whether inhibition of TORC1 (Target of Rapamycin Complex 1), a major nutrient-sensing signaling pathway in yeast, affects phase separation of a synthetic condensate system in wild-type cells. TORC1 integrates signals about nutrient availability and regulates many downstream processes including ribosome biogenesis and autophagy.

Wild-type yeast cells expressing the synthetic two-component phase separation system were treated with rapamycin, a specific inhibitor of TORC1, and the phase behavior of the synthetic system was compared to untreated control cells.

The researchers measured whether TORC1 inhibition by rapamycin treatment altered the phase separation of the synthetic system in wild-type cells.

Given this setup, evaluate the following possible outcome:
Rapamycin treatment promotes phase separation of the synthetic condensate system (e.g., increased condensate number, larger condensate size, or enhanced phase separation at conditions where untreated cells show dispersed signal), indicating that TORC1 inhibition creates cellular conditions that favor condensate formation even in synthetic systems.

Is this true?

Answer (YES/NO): NO